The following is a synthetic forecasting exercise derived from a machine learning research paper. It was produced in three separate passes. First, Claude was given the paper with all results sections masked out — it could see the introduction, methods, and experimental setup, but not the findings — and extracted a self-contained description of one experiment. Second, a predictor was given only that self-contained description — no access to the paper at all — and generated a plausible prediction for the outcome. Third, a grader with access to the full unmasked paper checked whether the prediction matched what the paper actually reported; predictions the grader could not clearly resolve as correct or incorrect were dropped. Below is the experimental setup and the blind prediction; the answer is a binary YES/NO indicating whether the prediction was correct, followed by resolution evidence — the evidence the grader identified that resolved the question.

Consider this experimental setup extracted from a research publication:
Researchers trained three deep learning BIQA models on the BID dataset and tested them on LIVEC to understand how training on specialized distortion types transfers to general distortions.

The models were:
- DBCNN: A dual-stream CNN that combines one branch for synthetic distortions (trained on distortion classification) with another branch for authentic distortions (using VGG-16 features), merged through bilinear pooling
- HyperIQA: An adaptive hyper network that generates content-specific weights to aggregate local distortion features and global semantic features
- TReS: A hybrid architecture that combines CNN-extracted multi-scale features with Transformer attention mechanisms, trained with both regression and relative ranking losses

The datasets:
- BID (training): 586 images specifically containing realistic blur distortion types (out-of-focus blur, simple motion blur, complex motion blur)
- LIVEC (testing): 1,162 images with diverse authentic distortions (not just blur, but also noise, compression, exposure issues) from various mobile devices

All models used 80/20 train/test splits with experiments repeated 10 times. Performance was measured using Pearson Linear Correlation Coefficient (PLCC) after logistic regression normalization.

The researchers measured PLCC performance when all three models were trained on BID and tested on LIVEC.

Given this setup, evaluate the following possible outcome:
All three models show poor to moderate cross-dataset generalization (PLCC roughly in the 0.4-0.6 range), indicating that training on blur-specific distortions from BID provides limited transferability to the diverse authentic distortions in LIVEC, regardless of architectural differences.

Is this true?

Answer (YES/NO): NO